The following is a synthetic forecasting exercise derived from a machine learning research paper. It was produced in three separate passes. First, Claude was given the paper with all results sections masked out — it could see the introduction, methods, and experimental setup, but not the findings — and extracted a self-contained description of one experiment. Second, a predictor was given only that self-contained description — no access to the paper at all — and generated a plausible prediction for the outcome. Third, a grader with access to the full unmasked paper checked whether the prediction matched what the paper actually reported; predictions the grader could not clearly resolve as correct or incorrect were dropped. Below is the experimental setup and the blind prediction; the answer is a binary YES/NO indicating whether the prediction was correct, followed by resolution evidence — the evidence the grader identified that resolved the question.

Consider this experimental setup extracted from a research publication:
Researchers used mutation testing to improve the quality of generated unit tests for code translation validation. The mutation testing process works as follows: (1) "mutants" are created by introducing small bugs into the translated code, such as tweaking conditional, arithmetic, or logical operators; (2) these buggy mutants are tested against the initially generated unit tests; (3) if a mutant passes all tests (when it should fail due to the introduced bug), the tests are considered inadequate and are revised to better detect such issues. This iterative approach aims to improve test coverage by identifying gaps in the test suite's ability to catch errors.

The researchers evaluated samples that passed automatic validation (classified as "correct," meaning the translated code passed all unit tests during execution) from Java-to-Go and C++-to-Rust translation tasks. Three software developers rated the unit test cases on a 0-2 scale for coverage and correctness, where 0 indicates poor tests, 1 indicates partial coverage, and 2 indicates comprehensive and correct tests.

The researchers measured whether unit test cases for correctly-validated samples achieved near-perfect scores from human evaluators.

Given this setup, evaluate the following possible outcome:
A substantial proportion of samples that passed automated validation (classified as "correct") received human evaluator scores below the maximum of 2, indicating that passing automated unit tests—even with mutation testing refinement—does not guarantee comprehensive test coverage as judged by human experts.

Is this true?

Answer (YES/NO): NO